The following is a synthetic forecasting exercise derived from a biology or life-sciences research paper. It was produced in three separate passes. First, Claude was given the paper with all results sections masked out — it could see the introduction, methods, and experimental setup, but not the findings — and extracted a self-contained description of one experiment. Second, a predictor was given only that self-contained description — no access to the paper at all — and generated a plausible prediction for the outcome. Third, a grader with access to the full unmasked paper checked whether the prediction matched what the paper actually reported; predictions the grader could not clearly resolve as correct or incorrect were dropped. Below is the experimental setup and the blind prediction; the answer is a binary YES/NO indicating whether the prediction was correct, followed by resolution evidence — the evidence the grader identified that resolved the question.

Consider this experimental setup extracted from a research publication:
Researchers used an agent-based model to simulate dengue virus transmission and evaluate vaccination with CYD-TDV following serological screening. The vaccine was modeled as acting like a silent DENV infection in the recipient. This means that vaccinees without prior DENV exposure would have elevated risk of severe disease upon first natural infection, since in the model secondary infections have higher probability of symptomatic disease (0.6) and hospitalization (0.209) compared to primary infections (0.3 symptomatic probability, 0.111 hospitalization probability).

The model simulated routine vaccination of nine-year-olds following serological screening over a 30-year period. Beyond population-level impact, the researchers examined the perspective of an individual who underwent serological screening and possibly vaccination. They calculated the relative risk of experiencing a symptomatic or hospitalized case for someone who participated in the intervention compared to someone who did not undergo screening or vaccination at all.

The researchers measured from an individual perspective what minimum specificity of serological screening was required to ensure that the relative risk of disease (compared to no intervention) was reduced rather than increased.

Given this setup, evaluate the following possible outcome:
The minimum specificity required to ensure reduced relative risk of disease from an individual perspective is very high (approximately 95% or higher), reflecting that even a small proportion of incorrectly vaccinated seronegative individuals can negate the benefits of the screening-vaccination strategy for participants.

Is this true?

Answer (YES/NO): NO